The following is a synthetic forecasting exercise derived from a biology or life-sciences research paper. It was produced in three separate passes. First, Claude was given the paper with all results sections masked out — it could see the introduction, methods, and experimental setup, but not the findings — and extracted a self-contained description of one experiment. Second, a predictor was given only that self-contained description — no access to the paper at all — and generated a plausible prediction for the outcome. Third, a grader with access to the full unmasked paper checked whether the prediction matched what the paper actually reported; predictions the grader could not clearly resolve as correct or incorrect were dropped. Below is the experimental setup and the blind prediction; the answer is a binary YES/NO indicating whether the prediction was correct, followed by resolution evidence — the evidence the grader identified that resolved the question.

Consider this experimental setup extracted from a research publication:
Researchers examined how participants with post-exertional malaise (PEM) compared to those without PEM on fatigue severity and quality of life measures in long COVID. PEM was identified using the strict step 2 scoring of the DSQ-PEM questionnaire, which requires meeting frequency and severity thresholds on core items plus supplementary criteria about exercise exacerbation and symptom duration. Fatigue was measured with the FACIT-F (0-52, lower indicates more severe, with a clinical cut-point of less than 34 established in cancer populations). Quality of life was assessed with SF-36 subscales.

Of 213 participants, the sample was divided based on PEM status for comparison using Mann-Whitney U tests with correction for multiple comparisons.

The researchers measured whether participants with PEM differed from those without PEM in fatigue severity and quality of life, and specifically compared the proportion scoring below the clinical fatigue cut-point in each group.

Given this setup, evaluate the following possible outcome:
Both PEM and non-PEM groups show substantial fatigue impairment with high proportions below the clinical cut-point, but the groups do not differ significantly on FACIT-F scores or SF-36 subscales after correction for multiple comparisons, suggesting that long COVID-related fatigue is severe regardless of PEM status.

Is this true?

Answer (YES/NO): NO